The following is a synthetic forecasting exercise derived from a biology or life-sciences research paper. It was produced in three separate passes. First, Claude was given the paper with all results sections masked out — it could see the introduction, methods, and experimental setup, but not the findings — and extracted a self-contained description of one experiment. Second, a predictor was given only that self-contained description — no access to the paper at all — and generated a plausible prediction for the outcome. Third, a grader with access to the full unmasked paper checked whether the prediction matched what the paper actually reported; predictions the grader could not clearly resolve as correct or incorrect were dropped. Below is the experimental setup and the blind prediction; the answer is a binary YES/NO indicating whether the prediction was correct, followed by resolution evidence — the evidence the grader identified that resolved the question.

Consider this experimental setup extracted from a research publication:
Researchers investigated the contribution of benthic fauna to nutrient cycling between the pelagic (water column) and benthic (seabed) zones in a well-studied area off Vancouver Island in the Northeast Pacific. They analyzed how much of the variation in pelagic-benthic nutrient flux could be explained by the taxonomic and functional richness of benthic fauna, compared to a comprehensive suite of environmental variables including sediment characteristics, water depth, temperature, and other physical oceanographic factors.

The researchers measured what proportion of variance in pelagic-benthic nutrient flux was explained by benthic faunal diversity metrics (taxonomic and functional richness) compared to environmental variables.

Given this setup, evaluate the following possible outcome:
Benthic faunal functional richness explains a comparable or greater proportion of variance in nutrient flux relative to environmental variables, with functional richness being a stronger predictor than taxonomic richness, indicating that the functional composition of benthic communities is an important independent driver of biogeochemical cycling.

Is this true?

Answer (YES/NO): NO